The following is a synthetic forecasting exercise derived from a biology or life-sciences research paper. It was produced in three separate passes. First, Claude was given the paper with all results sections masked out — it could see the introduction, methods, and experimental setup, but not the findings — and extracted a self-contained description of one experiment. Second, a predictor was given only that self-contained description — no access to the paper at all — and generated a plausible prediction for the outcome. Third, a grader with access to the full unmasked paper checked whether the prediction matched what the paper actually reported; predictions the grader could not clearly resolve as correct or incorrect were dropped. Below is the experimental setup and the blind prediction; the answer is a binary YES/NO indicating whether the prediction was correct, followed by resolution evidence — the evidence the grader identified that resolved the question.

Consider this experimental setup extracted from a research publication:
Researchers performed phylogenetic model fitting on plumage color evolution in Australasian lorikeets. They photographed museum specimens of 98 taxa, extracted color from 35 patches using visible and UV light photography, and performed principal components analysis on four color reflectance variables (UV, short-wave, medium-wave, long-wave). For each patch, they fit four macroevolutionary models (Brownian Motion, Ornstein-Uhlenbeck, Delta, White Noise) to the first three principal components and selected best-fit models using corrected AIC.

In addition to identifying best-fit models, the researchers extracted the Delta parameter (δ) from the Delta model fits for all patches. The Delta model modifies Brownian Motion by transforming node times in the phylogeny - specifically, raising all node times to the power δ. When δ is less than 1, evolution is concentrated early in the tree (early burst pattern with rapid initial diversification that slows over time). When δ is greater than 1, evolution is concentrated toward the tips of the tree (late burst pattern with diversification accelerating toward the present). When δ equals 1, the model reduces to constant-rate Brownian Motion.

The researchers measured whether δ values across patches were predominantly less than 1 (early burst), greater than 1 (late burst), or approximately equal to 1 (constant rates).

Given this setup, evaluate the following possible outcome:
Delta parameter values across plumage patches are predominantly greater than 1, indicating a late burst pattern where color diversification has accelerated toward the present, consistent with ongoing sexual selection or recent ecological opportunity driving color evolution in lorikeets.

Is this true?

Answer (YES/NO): YES